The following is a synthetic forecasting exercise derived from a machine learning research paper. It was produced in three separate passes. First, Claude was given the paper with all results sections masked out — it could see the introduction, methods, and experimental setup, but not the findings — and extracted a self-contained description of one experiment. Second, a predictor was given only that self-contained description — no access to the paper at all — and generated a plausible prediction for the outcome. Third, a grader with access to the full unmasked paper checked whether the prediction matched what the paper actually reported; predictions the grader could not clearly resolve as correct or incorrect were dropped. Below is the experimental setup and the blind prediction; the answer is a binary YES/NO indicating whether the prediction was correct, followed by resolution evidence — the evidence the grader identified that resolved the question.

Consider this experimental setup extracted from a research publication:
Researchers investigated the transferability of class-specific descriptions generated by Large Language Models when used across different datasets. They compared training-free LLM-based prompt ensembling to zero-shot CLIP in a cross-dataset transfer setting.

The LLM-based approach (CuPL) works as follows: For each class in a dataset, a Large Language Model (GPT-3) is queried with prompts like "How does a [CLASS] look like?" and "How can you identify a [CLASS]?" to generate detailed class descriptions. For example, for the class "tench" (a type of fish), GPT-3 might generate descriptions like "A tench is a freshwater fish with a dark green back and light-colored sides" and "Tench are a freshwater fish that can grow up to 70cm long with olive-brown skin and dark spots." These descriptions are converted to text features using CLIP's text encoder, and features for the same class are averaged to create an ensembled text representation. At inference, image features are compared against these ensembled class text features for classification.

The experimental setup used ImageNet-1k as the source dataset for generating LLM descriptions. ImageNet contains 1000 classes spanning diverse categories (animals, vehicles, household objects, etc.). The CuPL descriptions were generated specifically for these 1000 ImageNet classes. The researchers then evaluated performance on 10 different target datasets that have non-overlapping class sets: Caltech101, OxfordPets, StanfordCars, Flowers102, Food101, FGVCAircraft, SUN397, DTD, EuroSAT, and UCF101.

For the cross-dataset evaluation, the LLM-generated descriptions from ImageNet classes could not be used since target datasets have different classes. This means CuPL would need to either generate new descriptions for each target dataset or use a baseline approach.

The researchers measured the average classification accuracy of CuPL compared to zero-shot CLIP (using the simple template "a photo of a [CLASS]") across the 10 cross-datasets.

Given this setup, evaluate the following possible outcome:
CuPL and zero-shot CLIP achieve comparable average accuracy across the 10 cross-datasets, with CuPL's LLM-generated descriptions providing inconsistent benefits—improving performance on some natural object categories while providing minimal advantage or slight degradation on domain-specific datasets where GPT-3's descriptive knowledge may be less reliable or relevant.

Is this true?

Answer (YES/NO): NO